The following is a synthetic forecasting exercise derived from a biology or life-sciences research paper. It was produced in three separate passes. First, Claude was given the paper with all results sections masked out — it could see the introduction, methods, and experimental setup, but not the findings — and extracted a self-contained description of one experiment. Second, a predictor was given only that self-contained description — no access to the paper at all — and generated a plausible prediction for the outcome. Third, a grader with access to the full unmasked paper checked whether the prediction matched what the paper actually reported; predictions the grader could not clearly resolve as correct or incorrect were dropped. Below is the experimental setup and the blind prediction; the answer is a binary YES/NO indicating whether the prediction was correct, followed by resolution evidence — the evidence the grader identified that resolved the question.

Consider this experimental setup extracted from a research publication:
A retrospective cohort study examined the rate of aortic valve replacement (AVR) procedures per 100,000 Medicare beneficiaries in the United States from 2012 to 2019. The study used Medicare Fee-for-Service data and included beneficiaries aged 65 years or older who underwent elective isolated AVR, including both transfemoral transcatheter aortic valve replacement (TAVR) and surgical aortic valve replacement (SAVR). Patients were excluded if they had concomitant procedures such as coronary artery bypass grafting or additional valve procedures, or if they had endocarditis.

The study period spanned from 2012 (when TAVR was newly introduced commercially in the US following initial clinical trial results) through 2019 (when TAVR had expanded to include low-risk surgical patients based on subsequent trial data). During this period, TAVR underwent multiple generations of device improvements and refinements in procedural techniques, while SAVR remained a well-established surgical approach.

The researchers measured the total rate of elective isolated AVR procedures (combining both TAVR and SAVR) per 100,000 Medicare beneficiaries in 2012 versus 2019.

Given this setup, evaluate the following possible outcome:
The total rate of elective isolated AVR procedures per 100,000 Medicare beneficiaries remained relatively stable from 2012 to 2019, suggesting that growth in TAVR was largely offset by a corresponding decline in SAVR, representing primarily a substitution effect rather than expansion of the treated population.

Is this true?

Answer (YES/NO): NO